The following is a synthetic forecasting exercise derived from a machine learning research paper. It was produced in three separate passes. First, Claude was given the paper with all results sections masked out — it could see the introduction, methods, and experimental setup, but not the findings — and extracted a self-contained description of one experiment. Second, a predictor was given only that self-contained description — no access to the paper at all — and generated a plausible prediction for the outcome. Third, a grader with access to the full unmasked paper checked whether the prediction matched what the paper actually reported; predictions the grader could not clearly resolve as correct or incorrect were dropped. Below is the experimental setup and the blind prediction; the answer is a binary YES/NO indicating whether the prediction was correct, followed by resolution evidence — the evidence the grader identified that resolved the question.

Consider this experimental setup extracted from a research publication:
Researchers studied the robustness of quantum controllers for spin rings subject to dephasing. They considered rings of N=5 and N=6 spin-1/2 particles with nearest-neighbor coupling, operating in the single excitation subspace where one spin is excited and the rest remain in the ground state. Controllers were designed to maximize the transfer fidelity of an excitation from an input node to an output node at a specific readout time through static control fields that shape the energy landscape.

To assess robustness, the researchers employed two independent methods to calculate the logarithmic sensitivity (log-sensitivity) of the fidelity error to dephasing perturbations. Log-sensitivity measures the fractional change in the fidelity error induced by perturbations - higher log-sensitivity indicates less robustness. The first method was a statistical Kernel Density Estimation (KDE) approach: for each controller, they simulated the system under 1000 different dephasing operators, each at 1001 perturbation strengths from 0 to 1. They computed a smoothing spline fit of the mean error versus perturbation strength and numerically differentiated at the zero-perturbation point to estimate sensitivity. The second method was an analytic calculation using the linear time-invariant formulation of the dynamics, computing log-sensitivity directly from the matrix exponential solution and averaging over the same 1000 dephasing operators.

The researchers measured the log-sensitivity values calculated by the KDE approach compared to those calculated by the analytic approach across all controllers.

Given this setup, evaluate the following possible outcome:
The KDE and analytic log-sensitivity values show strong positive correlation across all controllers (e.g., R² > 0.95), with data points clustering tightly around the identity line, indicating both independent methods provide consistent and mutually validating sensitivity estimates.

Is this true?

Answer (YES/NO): YES